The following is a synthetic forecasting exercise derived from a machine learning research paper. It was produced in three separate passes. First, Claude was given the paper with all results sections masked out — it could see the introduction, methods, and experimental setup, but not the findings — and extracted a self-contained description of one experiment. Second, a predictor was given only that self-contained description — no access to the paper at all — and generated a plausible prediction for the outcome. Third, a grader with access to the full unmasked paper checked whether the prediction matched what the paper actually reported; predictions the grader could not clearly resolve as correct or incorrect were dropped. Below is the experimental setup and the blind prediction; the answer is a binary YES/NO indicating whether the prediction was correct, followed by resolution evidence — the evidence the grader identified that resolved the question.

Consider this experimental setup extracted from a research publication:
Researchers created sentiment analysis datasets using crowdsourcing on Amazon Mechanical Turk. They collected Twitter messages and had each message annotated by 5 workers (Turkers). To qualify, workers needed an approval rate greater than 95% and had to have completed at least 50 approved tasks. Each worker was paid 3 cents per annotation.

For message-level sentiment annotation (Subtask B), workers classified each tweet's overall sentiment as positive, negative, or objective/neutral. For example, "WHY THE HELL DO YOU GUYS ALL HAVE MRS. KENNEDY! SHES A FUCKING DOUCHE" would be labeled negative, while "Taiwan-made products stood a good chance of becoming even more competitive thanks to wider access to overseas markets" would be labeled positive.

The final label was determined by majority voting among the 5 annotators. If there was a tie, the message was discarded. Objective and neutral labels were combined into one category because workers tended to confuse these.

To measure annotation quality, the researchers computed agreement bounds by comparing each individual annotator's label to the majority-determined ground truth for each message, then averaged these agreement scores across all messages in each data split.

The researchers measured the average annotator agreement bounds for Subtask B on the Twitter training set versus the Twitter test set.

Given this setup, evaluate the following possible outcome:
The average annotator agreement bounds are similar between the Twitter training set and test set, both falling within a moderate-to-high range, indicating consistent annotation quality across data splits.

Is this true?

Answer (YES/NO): NO